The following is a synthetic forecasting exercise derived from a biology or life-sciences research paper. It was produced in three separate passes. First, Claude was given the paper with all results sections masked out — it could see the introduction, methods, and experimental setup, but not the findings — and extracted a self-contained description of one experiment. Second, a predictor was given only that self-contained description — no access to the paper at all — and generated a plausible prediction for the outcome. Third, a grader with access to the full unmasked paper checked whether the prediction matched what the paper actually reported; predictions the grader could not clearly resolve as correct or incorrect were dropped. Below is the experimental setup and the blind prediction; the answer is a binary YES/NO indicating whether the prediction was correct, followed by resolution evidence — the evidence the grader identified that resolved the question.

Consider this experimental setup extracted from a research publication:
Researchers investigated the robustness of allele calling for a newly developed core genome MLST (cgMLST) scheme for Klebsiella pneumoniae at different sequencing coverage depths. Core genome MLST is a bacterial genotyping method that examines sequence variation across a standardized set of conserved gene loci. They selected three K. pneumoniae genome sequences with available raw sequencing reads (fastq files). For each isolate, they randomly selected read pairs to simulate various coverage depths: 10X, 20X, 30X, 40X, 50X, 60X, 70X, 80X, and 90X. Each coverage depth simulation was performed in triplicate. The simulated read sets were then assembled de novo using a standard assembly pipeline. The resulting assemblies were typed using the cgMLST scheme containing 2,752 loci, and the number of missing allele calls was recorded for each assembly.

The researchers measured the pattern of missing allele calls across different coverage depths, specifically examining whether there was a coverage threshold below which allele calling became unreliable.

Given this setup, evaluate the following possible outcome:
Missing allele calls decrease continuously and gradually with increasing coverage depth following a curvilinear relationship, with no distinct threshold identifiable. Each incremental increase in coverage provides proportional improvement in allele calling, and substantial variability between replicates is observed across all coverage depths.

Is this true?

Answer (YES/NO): NO